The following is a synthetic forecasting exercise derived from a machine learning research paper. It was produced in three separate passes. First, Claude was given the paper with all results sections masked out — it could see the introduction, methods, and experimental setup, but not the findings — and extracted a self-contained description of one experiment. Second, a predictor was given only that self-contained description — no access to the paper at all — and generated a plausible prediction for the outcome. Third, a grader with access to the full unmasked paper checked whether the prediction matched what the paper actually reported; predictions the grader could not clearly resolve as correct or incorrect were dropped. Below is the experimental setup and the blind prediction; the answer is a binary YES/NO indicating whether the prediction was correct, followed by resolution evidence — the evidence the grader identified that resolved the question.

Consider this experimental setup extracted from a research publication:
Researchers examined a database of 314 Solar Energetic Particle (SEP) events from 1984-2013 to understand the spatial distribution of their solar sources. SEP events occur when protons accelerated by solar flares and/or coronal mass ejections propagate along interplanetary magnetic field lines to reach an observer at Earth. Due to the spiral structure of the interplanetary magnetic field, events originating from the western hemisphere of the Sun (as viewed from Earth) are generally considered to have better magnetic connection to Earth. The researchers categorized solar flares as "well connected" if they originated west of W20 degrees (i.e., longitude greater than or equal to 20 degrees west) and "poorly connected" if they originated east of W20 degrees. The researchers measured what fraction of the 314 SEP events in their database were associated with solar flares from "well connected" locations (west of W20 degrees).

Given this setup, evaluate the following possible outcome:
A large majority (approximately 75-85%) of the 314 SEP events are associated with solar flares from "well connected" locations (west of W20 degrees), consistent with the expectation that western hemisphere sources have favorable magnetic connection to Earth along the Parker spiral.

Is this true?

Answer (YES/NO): NO